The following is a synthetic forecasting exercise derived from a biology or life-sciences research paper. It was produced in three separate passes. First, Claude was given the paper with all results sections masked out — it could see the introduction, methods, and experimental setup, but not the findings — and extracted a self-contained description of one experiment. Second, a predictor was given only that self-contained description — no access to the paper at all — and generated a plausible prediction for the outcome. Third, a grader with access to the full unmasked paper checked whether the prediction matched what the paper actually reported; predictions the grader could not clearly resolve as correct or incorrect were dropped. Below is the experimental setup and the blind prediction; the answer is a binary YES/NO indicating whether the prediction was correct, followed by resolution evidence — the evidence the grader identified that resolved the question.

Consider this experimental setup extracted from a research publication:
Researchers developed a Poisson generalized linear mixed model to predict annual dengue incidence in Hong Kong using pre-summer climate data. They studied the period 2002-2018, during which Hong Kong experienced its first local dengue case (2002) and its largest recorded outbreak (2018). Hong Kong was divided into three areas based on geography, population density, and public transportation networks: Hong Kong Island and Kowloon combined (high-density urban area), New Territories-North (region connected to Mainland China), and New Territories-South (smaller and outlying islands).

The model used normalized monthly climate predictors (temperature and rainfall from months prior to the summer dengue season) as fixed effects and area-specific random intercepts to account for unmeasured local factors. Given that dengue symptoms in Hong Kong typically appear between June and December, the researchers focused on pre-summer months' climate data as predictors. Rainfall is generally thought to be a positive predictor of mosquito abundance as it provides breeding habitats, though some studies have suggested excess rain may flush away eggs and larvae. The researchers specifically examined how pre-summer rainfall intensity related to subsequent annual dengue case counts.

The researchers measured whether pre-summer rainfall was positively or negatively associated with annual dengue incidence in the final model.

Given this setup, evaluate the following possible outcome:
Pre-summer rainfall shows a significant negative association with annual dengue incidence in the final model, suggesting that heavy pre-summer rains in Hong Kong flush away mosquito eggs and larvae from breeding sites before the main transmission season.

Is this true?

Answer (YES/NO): YES